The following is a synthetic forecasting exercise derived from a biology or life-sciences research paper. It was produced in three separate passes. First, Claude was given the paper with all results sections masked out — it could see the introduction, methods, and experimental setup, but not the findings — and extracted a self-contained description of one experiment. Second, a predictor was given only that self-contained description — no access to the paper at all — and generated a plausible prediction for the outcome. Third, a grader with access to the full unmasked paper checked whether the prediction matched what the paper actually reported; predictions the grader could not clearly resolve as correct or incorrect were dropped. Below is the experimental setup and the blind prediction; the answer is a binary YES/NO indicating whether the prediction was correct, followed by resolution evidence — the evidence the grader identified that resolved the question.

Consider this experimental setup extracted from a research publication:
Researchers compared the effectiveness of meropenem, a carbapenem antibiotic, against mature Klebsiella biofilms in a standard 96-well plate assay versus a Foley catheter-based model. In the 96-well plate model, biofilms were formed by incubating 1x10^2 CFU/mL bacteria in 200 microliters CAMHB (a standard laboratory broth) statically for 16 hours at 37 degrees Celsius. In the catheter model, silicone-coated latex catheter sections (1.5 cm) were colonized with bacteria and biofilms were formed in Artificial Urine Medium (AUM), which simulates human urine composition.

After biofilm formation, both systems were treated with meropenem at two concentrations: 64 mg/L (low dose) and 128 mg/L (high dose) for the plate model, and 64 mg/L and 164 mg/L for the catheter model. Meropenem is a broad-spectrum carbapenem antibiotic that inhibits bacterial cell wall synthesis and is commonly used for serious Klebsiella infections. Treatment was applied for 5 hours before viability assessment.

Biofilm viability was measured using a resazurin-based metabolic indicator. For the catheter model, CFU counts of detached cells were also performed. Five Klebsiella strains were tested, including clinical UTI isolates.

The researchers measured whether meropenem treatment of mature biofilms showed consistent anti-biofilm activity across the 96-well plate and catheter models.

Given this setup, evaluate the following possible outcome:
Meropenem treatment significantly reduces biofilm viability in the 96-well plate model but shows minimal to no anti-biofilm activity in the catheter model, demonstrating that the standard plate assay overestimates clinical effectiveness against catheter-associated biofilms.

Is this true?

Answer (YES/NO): NO